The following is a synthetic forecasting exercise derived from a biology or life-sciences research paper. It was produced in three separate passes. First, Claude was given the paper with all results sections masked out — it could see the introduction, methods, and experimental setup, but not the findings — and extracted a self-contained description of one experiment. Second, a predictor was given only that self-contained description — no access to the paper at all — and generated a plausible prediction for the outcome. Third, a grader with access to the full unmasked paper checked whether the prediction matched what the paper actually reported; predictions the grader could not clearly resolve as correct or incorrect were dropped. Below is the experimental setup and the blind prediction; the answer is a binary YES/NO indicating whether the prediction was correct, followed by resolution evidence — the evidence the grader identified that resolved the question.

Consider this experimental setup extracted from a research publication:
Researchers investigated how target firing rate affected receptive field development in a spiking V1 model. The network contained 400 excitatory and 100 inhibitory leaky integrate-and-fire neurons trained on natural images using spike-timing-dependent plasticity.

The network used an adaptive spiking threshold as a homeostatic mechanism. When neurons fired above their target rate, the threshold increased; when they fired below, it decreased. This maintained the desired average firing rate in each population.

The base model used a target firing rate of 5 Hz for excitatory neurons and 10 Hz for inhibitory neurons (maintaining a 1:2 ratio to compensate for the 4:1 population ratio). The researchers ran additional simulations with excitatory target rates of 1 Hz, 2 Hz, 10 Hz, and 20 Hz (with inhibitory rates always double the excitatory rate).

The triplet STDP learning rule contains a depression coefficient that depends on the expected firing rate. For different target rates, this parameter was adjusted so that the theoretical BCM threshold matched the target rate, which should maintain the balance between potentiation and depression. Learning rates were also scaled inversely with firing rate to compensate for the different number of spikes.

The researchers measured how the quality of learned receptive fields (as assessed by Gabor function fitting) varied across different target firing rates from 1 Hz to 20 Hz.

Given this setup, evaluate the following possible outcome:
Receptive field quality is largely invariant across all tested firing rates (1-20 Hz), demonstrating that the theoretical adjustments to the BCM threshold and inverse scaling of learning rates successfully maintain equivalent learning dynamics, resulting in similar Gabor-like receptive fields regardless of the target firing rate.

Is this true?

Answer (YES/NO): NO